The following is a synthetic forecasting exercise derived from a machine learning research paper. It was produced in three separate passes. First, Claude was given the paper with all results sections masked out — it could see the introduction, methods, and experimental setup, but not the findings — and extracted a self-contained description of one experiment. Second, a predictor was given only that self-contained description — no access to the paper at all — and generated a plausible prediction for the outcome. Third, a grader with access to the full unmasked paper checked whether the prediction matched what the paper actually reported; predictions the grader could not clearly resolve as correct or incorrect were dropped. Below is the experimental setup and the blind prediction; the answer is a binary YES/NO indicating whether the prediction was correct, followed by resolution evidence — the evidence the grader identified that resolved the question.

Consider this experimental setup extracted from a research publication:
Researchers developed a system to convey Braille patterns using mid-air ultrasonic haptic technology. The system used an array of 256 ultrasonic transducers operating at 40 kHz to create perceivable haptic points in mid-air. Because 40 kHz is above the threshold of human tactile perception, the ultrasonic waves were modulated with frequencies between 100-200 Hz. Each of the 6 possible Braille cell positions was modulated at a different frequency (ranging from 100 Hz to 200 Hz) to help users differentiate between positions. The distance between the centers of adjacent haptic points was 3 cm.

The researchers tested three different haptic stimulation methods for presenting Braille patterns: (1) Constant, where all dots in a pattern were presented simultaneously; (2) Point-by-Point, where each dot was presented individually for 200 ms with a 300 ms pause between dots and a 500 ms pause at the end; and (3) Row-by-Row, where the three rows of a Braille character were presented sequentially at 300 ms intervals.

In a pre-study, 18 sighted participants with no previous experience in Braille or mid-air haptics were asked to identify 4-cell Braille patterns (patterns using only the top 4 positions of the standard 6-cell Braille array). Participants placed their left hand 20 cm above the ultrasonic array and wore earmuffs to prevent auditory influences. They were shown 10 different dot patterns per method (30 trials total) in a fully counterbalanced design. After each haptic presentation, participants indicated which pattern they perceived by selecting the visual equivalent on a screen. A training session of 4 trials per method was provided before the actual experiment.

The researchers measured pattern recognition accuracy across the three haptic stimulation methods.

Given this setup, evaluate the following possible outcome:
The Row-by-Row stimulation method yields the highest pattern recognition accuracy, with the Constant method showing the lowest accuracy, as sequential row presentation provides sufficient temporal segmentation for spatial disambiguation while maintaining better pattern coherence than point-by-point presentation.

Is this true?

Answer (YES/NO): NO